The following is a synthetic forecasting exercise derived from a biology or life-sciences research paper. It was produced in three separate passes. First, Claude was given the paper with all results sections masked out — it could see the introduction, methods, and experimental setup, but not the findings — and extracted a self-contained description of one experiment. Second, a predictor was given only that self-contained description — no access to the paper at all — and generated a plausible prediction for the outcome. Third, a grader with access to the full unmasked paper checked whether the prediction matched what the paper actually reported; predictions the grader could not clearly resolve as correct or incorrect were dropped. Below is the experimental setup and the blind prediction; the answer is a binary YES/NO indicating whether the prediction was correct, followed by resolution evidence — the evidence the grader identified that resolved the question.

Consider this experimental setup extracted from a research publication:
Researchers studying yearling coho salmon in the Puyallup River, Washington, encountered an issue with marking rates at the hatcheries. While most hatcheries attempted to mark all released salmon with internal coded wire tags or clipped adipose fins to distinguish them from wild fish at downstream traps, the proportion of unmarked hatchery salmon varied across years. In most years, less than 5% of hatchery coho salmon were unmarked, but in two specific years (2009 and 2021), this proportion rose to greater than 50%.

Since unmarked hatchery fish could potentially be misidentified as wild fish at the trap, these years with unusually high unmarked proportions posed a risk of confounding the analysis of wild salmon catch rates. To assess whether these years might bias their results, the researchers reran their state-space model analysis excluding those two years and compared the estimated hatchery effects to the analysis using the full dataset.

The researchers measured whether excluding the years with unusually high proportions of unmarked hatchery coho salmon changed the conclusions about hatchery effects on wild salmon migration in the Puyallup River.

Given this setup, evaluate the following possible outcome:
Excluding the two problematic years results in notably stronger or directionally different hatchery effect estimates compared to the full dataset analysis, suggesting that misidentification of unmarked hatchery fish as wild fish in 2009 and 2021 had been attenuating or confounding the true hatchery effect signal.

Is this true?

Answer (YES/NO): NO